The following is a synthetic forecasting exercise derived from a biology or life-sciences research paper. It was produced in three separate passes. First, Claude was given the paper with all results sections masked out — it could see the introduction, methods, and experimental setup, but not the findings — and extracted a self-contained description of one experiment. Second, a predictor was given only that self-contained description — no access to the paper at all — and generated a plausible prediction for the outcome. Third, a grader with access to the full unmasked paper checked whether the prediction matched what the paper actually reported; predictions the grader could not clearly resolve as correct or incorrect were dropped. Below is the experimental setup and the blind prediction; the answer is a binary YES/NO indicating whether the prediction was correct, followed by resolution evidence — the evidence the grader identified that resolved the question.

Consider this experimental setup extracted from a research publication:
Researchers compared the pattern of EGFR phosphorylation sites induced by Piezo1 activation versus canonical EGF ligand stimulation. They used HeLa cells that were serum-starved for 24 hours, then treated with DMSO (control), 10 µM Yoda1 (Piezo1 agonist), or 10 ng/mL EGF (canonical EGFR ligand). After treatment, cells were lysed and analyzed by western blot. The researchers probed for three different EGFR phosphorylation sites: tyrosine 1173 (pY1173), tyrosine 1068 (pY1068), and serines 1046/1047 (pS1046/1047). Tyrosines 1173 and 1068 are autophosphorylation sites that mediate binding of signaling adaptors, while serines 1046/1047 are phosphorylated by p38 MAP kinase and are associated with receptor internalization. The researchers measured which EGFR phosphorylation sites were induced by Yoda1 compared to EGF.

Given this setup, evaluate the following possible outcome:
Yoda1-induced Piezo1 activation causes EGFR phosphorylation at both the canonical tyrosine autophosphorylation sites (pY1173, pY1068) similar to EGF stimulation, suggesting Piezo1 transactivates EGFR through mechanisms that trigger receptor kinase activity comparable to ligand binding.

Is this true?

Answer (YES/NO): NO